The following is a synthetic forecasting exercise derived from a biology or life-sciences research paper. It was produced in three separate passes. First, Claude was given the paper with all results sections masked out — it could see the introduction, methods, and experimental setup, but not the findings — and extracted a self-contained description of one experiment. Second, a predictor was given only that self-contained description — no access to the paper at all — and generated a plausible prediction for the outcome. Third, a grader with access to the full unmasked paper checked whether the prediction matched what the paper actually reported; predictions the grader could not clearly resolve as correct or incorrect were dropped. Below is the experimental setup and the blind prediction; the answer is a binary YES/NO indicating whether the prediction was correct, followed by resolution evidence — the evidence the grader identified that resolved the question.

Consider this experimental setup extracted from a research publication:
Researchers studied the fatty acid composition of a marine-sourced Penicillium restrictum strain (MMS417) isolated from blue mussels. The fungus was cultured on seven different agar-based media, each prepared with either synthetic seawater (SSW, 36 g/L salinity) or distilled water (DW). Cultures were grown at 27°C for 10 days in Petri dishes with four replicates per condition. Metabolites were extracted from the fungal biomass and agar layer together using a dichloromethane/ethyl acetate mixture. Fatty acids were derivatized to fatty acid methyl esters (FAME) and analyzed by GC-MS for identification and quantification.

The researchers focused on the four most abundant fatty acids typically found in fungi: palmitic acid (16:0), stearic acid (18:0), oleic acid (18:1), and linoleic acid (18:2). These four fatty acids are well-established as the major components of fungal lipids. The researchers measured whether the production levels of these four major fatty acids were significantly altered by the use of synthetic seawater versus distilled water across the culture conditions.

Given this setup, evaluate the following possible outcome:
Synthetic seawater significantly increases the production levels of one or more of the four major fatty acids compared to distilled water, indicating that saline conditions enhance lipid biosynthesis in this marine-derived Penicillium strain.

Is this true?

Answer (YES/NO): NO